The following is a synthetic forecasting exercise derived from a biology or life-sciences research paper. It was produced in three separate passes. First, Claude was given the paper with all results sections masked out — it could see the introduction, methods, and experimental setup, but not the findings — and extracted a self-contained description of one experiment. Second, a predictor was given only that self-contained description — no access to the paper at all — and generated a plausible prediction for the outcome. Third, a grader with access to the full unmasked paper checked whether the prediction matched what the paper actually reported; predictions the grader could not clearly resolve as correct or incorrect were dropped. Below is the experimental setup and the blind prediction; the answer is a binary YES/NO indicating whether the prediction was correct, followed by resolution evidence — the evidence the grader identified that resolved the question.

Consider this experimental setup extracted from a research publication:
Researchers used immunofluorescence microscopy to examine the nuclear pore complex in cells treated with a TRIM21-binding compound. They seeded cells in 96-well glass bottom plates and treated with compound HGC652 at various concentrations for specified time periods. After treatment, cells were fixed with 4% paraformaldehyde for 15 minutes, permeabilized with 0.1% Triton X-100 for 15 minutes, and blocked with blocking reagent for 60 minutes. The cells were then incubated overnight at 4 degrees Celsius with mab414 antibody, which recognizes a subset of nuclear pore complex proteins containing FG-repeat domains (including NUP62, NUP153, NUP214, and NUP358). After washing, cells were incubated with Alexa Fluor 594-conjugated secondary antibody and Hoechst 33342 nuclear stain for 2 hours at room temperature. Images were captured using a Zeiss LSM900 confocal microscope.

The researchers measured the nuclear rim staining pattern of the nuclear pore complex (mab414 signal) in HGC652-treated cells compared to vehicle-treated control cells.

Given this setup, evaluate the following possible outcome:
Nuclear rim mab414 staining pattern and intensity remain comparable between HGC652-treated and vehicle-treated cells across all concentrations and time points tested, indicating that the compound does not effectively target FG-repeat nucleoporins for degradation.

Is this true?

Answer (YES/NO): NO